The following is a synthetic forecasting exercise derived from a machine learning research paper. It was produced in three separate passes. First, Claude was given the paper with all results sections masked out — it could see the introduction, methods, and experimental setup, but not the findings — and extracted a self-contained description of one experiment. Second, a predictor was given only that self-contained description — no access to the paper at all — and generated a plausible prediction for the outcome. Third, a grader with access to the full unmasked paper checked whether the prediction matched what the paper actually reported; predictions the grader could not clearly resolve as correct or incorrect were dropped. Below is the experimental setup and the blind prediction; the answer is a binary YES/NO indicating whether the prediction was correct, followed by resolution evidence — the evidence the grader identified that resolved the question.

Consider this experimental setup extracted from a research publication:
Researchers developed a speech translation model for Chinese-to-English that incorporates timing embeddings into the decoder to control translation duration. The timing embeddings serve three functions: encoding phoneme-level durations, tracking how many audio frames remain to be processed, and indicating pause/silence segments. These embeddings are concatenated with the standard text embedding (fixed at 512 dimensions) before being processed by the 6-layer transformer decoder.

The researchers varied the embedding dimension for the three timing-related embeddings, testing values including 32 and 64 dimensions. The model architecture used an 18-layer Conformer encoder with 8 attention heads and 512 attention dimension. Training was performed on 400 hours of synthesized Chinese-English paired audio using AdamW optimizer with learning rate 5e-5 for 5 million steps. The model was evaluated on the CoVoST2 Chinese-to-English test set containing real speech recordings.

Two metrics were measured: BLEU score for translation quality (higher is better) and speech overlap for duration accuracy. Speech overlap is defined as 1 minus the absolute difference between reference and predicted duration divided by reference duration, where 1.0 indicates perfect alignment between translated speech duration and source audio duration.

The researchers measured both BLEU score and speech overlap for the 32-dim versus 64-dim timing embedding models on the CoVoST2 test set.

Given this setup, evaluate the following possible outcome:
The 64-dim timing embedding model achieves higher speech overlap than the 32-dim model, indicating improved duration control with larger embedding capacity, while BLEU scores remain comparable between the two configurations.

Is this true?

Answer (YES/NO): NO